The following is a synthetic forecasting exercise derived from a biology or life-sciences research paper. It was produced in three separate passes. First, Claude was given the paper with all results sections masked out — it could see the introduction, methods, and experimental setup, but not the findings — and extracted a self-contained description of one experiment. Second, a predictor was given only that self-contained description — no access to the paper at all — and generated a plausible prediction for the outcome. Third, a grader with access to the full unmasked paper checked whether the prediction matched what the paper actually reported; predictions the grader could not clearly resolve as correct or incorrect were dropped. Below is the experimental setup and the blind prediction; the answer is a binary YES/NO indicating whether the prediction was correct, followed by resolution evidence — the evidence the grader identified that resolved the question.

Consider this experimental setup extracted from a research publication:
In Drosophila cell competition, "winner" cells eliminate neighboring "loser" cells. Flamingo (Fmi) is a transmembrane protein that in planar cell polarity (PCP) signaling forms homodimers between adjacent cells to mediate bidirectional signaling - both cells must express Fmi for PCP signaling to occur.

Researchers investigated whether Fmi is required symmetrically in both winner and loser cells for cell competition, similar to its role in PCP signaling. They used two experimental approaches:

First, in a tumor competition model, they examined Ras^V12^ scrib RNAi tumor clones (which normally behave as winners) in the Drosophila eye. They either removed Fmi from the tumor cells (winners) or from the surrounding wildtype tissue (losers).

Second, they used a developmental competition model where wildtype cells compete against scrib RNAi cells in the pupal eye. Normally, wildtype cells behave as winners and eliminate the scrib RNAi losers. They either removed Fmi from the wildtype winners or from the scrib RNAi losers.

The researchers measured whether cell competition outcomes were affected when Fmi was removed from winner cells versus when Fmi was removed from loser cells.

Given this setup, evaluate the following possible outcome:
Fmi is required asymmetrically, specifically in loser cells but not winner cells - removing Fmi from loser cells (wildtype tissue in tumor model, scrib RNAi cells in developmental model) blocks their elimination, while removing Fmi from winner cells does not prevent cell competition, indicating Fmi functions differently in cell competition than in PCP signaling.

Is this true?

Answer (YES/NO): NO